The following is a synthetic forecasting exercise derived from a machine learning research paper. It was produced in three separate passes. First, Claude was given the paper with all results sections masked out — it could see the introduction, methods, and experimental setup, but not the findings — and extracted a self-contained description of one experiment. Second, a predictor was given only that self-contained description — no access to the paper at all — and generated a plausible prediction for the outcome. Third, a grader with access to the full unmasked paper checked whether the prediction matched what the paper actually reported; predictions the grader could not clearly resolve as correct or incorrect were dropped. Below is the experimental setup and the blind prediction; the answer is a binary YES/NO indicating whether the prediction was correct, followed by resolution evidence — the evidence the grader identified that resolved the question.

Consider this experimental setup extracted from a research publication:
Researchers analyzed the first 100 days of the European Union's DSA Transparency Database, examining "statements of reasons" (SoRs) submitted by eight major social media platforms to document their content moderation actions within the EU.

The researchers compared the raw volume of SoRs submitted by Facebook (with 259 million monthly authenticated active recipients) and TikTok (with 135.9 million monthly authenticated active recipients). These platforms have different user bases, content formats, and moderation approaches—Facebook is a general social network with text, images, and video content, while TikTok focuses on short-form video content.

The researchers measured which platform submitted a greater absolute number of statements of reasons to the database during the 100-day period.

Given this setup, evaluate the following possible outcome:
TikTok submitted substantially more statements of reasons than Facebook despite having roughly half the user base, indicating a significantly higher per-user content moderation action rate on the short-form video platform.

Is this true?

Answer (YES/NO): YES